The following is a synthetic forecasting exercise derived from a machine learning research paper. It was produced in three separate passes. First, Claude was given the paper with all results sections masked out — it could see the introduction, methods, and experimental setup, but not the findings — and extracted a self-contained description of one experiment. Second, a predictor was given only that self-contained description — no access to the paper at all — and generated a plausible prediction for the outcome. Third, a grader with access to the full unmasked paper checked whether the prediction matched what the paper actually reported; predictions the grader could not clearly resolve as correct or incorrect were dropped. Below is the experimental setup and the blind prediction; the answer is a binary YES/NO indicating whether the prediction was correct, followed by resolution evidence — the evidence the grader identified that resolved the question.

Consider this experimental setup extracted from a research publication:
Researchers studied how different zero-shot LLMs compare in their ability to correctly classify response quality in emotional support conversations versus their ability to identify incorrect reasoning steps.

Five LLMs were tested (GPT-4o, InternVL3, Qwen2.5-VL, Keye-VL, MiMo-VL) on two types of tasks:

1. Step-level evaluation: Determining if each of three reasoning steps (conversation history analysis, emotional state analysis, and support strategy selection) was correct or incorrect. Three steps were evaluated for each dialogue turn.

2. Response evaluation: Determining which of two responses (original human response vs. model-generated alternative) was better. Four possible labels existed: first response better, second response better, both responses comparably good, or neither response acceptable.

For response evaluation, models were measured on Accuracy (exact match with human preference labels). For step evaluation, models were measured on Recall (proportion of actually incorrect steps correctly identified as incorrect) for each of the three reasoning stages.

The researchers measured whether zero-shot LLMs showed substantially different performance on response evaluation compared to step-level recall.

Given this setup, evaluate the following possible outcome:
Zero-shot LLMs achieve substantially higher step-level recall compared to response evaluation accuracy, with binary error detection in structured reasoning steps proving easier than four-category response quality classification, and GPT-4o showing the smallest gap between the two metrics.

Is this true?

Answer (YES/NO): NO